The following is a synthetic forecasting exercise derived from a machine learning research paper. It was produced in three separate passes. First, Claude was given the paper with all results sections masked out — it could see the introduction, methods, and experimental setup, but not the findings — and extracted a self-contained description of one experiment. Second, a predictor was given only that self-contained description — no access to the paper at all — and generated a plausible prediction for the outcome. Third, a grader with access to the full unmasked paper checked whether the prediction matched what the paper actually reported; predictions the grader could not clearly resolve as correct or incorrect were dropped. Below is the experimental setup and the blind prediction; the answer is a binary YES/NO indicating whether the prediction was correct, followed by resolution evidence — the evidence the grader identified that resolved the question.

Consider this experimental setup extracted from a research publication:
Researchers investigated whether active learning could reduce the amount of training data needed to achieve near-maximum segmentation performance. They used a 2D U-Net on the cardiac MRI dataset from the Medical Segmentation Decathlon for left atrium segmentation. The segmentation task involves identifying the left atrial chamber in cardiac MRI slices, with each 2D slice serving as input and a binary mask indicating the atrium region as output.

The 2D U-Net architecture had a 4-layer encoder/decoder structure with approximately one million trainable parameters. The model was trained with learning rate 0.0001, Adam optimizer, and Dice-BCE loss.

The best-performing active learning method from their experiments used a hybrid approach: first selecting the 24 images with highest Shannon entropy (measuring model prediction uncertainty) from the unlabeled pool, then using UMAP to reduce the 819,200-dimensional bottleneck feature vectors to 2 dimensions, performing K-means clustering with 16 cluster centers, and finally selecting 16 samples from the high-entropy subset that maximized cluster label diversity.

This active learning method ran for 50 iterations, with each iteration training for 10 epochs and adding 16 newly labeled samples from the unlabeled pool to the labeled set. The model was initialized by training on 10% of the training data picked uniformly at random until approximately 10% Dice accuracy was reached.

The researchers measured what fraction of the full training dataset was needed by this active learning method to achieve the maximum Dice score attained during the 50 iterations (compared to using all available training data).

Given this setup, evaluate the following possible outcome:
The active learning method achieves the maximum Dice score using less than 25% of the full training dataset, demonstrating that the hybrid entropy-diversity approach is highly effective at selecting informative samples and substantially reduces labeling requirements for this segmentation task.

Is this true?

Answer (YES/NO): NO